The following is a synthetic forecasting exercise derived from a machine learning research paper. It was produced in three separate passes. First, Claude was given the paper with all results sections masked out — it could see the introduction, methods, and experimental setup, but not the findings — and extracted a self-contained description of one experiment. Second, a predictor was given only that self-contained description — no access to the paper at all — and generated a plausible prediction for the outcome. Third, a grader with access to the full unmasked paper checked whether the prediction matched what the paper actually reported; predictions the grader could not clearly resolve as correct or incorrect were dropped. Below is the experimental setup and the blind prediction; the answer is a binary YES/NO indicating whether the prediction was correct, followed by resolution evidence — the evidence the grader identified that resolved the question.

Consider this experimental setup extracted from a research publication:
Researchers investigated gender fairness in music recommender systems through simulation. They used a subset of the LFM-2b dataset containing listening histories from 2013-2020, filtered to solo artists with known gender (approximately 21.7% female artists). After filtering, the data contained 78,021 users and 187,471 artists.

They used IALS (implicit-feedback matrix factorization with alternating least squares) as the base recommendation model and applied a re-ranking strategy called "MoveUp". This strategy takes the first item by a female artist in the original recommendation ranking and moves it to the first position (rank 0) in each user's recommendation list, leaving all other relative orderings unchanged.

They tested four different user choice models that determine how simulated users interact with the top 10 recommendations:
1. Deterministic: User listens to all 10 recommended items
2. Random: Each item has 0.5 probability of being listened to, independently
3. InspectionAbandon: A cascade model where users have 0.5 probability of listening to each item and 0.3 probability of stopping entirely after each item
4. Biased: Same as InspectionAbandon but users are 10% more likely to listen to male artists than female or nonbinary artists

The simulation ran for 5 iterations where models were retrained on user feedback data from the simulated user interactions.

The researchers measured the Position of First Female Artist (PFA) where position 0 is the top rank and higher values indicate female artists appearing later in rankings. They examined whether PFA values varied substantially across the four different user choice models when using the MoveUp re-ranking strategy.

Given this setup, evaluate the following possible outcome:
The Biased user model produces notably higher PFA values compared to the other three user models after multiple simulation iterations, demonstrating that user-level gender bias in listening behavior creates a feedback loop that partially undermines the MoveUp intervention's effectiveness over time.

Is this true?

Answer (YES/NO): NO